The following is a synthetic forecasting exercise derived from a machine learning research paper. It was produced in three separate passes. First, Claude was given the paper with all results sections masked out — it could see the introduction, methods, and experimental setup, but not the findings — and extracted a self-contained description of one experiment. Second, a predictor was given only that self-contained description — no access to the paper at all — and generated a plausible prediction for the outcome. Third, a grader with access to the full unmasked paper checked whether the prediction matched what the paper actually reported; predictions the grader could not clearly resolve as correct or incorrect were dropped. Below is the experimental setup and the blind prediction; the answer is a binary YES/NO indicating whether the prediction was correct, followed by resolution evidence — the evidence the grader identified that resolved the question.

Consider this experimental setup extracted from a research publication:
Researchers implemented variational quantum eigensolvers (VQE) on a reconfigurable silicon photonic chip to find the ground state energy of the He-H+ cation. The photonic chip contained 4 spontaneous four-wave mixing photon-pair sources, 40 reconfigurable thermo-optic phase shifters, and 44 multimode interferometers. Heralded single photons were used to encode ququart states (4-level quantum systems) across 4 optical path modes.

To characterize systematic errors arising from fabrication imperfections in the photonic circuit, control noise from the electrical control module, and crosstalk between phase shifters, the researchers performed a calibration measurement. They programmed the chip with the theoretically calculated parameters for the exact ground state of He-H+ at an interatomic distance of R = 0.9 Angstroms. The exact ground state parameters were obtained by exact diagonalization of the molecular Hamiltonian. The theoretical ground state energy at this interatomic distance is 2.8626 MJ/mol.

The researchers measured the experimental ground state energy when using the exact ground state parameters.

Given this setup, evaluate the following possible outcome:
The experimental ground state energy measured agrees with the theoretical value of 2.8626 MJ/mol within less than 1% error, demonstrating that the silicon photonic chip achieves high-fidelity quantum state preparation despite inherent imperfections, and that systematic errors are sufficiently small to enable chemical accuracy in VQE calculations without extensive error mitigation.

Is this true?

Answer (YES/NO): NO